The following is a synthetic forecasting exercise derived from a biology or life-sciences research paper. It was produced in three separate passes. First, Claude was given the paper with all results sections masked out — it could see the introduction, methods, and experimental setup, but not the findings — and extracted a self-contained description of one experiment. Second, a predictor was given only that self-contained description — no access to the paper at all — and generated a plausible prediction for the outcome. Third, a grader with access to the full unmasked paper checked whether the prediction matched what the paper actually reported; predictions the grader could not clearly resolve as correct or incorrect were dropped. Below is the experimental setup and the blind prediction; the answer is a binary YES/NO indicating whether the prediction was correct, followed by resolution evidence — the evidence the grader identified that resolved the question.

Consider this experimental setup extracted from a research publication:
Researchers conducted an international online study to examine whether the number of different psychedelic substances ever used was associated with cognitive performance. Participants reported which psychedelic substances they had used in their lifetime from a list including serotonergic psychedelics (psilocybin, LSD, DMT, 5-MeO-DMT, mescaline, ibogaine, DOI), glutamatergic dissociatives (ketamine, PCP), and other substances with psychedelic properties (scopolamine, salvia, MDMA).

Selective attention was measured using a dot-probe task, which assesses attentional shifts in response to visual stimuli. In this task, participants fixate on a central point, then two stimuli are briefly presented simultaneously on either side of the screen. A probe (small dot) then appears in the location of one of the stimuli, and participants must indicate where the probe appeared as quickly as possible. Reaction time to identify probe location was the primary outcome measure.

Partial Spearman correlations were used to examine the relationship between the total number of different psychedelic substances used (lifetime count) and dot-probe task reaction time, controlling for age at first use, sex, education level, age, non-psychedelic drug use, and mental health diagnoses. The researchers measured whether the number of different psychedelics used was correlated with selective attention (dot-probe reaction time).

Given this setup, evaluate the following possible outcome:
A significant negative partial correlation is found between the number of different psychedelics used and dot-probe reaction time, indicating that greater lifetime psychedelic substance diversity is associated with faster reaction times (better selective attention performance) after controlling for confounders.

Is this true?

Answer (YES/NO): NO